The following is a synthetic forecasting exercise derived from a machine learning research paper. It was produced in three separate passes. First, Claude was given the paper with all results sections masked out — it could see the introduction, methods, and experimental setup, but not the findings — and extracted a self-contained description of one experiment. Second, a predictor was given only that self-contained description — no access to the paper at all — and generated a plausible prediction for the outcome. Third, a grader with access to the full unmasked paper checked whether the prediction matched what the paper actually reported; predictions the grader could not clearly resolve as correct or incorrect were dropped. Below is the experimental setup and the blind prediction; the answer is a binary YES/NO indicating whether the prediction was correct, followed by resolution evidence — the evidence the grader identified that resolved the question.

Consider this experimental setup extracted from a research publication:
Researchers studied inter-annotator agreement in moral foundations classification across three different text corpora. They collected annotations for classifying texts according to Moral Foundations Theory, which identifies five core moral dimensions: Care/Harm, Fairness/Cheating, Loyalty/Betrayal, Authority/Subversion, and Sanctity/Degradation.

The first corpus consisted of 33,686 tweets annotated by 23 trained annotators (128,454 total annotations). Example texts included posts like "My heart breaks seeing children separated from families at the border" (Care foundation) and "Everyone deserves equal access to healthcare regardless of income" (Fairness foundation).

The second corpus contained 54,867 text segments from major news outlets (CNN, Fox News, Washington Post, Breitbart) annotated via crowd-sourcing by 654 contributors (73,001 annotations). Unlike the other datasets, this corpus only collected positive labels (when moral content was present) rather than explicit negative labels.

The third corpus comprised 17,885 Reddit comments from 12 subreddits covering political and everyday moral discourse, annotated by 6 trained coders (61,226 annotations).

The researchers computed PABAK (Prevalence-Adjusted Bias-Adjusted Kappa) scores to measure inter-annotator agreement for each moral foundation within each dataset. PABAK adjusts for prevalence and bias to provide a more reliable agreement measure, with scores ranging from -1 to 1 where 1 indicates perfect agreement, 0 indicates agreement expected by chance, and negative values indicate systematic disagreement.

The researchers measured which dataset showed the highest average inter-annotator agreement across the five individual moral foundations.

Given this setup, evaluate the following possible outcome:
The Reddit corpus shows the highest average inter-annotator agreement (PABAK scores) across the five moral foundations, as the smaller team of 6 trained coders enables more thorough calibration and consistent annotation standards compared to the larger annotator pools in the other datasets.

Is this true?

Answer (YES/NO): YES